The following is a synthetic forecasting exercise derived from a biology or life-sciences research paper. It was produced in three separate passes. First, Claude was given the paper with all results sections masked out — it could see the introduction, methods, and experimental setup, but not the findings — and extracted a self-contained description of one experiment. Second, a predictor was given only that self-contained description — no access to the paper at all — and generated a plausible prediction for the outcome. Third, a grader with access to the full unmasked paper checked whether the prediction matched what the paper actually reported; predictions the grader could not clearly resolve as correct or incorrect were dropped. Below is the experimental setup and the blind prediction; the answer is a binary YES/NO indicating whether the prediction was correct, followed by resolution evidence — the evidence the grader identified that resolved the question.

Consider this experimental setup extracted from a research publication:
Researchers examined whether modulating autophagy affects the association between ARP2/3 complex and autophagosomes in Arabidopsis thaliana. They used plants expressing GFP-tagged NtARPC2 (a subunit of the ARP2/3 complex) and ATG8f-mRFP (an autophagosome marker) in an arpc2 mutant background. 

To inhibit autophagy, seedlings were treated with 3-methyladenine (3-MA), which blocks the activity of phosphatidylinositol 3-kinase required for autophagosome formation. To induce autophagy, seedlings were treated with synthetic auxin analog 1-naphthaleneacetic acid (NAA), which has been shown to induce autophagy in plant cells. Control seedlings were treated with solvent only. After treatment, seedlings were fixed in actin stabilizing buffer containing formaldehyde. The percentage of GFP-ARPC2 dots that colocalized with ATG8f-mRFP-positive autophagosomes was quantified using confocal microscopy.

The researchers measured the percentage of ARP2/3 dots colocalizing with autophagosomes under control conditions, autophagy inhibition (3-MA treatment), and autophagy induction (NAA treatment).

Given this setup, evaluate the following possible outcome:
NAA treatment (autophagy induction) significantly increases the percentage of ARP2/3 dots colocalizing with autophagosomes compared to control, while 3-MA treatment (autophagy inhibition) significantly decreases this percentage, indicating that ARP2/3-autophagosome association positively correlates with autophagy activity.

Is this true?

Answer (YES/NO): NO